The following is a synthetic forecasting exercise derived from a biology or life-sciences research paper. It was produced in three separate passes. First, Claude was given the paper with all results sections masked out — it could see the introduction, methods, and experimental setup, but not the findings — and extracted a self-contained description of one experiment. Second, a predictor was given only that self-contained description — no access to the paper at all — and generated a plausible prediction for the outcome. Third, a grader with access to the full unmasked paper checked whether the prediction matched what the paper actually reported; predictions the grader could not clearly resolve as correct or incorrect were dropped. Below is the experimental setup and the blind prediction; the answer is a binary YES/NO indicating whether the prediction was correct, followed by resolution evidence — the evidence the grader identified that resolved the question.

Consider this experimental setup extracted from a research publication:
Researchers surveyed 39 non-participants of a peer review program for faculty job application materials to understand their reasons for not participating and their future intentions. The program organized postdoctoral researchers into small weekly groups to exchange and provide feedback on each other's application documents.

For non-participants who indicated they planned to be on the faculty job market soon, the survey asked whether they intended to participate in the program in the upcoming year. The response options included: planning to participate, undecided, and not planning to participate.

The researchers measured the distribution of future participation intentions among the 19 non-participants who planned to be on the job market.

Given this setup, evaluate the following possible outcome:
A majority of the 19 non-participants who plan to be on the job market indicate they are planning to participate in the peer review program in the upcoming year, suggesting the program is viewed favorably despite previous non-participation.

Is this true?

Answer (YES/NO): YES